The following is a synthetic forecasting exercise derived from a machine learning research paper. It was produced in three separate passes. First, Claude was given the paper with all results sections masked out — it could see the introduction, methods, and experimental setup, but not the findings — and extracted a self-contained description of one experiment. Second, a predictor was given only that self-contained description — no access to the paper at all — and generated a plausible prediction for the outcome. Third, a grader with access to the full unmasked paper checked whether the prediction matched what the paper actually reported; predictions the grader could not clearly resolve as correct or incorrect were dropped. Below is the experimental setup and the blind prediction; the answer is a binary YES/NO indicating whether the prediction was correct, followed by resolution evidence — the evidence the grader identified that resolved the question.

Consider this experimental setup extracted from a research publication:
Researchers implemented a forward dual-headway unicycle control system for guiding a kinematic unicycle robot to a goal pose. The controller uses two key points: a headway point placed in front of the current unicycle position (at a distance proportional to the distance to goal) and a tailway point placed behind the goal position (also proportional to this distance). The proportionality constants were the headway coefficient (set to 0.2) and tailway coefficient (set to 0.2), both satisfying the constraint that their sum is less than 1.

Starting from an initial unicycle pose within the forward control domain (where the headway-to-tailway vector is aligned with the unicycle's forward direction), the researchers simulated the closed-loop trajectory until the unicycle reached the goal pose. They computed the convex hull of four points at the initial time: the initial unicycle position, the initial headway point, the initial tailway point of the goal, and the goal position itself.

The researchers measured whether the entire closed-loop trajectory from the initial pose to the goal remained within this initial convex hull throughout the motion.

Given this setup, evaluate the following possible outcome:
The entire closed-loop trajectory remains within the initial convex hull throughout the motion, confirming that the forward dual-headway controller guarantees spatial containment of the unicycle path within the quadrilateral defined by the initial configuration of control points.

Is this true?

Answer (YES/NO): YES